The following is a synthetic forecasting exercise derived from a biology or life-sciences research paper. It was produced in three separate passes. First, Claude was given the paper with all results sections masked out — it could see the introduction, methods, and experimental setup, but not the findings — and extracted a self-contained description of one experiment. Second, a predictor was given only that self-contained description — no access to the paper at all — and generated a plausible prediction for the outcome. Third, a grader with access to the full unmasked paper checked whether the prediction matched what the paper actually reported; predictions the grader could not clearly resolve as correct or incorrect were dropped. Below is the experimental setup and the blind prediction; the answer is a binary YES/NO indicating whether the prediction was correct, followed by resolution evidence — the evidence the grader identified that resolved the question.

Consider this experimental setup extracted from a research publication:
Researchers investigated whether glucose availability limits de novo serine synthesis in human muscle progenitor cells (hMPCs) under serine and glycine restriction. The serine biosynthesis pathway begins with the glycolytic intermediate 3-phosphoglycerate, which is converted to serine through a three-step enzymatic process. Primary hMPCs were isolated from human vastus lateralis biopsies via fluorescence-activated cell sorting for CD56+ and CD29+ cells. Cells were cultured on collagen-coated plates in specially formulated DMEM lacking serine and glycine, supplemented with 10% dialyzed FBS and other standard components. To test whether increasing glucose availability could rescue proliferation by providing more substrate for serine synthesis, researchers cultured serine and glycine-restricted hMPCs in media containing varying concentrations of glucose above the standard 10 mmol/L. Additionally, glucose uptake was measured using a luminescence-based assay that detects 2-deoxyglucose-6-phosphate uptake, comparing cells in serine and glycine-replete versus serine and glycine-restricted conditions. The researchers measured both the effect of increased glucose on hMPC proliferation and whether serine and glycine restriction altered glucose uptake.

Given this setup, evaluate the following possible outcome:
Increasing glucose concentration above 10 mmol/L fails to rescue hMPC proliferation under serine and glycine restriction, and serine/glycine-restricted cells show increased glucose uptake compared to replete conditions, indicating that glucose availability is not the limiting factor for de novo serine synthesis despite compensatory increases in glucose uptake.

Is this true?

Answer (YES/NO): NO